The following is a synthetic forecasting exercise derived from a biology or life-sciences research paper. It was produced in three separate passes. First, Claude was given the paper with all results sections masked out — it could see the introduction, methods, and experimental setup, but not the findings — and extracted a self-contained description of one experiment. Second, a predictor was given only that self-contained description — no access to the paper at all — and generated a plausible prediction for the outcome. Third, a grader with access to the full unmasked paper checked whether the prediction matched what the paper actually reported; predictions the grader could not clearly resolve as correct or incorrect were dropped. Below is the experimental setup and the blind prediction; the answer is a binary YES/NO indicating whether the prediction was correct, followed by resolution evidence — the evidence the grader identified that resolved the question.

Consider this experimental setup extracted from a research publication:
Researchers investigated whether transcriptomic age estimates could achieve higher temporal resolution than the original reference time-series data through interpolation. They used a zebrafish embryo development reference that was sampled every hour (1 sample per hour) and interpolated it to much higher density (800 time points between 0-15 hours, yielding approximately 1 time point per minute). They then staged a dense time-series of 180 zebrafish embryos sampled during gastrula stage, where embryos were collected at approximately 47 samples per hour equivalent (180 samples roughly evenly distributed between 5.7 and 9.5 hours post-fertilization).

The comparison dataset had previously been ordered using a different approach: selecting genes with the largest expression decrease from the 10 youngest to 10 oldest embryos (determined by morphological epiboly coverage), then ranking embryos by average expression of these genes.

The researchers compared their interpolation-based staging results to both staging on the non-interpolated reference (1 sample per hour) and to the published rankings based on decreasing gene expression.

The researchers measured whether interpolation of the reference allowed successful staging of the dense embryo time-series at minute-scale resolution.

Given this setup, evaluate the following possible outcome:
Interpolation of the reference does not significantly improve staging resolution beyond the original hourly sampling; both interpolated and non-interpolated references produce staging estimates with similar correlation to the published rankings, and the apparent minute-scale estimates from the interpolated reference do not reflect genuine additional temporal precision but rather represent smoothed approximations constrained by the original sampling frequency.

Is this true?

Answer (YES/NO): NO